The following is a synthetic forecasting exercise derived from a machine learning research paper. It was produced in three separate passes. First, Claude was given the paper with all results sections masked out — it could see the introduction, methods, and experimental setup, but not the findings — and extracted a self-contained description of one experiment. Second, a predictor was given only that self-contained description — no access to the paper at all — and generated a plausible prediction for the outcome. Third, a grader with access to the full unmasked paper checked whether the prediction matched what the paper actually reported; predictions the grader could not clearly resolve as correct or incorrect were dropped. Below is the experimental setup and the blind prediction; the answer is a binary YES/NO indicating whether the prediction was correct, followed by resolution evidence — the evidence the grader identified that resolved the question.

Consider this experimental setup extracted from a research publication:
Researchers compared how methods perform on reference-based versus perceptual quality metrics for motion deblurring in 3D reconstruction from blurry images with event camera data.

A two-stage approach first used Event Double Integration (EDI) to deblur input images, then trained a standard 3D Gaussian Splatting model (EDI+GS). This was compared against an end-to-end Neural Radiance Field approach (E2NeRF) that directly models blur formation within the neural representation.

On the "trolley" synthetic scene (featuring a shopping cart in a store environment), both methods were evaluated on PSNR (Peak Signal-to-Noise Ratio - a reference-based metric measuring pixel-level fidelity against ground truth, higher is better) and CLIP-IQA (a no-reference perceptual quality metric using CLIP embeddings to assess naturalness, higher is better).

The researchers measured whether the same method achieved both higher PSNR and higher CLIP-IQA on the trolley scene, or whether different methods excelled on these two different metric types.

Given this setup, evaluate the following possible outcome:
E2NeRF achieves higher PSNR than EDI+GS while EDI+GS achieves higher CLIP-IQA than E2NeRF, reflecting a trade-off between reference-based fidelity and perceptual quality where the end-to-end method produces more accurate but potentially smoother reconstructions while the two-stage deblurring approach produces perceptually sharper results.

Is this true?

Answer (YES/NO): YES